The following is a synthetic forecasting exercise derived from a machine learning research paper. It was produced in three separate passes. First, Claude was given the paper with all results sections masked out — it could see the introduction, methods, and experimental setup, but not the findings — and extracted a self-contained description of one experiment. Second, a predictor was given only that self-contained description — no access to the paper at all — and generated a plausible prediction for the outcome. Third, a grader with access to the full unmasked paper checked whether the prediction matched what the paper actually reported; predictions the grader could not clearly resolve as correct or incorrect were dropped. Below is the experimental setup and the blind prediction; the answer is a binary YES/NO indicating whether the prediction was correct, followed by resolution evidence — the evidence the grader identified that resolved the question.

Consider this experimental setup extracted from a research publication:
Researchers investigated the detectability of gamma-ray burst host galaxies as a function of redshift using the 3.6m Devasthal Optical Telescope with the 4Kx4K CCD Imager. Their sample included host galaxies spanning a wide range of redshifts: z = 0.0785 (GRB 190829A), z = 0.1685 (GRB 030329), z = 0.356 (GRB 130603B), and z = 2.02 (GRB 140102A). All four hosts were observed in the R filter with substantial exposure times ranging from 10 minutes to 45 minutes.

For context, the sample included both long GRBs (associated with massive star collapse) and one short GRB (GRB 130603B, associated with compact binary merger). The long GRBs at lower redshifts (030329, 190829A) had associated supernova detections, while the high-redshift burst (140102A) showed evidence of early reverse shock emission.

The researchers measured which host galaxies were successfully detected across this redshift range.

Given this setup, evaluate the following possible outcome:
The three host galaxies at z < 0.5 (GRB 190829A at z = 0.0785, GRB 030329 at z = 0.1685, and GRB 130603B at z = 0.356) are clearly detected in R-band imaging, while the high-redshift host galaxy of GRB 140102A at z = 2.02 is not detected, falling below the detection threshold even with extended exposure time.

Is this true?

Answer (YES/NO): YES